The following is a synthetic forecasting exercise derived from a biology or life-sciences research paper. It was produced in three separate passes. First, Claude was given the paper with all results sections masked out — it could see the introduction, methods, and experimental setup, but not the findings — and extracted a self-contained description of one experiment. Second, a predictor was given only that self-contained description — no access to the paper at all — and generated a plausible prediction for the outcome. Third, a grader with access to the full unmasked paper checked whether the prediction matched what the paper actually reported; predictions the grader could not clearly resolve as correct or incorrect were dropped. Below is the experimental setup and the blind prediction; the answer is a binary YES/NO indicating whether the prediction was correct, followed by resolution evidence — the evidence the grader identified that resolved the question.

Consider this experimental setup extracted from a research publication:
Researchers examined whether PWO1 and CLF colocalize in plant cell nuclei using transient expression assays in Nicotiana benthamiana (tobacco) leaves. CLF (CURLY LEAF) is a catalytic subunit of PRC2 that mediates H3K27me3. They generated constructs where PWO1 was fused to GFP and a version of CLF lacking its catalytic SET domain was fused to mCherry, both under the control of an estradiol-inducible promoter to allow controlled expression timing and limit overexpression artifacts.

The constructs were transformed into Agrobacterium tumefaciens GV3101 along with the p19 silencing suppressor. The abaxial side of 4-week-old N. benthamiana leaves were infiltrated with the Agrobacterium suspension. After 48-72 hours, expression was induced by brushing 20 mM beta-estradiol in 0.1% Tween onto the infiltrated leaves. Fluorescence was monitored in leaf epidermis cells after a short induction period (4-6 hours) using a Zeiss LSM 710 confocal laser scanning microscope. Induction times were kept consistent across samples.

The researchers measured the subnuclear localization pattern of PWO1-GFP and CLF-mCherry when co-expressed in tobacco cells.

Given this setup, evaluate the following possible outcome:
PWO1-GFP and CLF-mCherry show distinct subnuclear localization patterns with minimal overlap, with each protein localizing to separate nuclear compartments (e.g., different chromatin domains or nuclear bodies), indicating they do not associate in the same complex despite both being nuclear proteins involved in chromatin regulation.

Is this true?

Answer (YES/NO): NO